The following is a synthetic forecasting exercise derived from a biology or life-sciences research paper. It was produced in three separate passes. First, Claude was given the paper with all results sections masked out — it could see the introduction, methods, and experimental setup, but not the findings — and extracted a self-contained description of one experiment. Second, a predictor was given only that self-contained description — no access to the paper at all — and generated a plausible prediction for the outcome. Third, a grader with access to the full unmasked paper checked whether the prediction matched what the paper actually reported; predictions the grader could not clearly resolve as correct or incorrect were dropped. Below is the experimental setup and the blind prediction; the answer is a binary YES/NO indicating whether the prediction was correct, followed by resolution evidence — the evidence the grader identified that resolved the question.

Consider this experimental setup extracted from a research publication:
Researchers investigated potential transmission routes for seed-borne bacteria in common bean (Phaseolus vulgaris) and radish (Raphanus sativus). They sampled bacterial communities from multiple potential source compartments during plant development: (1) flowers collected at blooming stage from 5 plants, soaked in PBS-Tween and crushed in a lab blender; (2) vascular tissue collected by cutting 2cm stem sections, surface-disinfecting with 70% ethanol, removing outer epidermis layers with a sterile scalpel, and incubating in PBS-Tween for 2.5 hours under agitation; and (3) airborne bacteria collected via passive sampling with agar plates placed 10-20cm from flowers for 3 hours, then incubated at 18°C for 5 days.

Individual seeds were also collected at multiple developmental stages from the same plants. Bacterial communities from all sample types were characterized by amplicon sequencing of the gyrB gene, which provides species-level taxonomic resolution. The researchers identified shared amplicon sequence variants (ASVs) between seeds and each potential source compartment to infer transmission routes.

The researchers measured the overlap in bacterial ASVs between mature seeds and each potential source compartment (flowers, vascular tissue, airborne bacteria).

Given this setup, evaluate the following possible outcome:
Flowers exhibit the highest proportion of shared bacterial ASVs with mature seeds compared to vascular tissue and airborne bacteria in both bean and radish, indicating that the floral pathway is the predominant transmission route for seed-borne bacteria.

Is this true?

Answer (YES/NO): NO